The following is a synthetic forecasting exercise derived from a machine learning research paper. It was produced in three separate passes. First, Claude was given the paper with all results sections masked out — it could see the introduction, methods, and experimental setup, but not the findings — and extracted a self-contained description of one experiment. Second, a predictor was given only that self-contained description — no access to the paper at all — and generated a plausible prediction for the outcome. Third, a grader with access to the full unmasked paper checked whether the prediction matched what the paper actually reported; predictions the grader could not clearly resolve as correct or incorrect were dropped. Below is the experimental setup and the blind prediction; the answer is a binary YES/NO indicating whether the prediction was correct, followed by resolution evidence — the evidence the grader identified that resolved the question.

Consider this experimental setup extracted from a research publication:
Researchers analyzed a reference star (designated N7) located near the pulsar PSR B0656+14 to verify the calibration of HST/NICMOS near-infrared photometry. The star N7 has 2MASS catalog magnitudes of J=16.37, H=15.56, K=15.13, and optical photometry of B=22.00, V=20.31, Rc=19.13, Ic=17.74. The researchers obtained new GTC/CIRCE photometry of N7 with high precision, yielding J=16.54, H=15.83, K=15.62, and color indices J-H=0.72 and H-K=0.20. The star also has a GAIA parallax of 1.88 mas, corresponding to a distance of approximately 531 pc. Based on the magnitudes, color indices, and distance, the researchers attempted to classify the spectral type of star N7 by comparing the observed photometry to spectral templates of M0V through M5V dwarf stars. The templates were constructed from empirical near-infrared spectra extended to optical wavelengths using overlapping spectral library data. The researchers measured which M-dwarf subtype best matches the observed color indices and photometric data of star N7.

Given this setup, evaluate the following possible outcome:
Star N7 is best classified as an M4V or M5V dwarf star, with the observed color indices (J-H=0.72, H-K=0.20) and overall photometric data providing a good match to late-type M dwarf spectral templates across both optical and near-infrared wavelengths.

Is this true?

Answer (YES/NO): NO